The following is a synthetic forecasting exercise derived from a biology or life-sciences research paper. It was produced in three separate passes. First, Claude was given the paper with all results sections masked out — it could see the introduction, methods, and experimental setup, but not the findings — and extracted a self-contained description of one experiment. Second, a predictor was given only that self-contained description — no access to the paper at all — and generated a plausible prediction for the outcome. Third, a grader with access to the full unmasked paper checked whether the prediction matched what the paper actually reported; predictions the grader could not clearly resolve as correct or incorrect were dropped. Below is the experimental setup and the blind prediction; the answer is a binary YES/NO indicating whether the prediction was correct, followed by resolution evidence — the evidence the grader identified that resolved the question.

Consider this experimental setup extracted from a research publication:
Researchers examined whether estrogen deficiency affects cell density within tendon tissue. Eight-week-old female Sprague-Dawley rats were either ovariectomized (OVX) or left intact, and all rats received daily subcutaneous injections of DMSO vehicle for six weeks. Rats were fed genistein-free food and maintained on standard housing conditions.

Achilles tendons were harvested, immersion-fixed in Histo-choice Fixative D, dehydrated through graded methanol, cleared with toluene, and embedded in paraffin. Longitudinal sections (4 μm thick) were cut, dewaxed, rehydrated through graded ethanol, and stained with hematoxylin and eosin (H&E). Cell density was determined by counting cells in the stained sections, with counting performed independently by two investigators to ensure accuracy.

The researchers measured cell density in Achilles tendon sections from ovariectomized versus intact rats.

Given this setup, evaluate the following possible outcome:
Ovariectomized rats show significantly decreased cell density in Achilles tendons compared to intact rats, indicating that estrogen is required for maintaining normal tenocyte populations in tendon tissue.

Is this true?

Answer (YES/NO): NO